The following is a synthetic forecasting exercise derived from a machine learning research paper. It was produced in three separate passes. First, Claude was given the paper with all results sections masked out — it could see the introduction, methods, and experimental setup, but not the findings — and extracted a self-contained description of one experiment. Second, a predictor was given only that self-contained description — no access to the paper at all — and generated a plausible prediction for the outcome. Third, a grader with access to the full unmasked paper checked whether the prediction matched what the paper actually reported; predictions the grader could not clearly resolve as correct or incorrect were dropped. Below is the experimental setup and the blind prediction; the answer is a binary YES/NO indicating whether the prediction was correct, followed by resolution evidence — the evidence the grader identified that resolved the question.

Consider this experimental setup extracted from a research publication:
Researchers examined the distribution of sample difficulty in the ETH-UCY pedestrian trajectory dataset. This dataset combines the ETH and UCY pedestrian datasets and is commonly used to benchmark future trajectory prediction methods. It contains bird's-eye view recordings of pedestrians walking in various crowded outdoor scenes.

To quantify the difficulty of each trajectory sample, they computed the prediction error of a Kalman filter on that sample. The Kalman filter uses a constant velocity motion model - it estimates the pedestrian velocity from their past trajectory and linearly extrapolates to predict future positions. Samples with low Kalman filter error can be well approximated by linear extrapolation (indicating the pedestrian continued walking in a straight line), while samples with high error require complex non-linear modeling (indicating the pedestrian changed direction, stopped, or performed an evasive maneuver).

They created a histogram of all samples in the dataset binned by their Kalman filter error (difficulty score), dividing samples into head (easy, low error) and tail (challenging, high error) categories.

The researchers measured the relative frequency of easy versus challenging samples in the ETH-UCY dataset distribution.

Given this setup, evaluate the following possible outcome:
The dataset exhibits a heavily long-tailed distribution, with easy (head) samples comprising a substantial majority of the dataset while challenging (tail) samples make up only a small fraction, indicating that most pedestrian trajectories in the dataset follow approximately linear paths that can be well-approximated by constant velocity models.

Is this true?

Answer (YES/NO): YES